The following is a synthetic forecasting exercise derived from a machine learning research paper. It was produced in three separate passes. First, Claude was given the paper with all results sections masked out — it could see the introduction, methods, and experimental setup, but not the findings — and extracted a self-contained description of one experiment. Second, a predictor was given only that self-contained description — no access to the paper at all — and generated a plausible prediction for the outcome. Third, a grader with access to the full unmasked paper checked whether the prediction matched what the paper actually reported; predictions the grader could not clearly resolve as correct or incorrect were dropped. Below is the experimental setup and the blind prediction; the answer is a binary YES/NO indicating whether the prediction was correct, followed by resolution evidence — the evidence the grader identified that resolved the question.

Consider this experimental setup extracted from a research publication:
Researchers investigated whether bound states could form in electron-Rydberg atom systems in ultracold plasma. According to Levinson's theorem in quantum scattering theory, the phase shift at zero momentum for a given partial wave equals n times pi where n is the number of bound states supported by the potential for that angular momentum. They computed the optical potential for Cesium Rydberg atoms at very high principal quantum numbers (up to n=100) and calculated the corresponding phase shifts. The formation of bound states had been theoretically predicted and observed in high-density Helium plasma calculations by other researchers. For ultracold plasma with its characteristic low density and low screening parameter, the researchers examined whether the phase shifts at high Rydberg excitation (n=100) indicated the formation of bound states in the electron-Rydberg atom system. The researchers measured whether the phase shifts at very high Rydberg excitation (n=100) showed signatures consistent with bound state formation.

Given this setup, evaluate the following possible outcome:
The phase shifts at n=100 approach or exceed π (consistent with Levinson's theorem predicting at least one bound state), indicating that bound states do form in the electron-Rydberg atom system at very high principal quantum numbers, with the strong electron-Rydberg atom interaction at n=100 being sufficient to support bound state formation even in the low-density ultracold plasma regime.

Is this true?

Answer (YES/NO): NO